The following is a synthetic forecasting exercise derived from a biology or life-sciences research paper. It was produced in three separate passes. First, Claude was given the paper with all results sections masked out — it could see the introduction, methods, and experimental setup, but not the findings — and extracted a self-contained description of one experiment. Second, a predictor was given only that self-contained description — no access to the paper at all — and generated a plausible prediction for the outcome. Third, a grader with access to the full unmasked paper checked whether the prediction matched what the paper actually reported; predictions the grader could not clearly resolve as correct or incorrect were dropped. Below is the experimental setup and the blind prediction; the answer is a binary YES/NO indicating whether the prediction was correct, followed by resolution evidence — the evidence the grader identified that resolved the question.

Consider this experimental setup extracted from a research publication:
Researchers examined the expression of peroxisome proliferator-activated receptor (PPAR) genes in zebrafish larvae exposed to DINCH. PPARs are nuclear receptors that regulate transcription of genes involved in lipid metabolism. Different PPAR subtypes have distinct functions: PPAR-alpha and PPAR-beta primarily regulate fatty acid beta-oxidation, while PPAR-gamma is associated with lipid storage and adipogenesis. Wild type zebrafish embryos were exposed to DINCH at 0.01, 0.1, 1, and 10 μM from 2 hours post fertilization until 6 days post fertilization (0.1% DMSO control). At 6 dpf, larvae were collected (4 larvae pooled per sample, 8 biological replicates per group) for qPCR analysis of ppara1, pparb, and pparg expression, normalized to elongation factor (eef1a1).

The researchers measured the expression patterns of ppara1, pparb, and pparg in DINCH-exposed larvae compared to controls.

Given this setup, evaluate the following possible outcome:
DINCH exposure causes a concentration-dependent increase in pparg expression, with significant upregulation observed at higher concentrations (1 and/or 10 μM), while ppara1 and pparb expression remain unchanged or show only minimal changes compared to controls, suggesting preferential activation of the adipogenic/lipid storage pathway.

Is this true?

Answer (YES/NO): NO